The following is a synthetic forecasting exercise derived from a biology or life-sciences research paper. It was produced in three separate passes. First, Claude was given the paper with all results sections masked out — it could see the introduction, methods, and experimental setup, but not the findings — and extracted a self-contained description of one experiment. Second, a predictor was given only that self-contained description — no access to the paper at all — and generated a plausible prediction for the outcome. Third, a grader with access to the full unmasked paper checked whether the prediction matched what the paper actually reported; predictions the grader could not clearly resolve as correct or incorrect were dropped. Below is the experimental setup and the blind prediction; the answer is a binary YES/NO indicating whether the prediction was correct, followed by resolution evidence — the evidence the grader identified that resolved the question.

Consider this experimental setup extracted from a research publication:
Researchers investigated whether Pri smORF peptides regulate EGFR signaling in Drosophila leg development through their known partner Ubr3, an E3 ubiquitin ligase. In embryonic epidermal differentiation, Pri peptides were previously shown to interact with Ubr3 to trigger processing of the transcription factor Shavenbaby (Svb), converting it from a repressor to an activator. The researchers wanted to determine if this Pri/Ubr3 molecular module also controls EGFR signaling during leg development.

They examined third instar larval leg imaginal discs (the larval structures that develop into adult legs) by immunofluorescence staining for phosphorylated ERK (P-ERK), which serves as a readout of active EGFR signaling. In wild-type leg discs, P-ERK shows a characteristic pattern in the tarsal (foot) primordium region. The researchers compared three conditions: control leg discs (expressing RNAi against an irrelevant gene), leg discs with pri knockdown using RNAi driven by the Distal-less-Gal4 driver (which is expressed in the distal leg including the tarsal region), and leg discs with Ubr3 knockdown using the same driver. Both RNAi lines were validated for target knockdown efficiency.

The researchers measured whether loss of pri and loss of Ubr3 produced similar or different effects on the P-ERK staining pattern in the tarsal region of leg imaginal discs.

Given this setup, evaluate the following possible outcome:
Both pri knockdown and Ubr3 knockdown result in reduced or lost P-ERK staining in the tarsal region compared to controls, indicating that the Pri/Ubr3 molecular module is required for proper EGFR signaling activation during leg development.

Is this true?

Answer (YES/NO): NO